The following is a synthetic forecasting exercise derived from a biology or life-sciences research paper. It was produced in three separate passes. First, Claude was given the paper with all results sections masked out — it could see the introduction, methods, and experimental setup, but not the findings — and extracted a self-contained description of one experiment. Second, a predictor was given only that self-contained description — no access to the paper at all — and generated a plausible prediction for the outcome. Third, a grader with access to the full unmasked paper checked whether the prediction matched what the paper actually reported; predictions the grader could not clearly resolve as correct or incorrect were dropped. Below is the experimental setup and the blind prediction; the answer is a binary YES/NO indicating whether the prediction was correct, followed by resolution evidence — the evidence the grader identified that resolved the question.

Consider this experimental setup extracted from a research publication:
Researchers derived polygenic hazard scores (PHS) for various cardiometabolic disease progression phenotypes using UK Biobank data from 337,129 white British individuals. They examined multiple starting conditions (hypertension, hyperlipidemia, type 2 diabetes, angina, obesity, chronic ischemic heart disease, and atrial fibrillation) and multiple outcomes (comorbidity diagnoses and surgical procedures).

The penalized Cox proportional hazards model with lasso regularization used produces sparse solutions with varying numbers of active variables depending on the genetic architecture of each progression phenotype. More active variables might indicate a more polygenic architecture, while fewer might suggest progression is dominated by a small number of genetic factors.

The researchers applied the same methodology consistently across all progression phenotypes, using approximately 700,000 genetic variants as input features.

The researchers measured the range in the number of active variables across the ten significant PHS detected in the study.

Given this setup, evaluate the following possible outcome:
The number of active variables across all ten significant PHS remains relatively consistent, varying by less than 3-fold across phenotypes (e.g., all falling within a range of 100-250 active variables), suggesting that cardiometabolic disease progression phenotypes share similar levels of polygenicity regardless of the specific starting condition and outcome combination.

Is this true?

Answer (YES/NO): NO